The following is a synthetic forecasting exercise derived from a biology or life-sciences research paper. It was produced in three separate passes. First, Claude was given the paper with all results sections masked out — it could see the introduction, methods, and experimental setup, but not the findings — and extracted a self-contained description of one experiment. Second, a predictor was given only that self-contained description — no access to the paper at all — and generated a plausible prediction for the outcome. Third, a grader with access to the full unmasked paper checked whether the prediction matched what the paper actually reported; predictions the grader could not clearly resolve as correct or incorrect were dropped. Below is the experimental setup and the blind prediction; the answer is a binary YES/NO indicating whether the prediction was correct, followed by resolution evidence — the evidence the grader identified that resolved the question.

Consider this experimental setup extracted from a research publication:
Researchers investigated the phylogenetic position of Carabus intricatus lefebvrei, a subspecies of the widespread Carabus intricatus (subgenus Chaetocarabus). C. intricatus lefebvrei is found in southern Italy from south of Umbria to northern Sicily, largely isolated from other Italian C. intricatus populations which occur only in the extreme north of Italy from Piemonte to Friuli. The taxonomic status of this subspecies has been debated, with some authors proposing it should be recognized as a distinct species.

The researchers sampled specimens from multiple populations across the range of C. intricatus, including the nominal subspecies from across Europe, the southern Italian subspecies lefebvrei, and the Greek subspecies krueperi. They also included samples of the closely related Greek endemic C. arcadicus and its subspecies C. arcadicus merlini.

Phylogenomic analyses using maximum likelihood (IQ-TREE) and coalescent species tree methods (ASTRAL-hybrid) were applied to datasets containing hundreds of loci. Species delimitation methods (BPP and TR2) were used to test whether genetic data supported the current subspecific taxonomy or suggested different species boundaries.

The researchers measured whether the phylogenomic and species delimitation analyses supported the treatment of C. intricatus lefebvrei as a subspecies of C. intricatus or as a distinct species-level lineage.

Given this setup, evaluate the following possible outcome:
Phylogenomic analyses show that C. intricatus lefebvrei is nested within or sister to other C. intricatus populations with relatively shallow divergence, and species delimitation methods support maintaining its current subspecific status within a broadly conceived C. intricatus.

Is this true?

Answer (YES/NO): NO